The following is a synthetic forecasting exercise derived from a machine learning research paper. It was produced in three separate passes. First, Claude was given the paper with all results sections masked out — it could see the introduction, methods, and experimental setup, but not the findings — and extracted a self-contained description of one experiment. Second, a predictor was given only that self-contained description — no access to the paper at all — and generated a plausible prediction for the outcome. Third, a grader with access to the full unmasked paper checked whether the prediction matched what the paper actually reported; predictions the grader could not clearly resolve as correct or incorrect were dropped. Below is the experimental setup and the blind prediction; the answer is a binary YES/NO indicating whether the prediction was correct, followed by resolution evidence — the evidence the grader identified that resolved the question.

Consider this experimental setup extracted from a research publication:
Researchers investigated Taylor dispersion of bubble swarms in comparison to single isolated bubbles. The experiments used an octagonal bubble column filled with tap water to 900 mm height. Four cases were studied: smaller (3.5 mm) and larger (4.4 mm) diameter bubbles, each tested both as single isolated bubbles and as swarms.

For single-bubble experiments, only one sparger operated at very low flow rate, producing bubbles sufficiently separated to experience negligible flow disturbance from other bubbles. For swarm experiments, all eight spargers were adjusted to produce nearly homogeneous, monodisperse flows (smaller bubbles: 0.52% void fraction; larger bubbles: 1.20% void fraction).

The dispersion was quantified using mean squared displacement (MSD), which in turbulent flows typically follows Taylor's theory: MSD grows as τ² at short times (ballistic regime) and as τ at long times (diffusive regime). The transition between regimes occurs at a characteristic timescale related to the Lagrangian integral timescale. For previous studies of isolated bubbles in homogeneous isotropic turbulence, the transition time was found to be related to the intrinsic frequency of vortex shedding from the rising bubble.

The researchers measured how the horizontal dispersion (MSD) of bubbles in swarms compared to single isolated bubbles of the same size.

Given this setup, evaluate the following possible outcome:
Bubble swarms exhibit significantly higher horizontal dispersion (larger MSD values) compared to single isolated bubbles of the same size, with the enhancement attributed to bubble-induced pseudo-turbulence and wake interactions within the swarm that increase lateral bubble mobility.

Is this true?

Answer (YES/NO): NO